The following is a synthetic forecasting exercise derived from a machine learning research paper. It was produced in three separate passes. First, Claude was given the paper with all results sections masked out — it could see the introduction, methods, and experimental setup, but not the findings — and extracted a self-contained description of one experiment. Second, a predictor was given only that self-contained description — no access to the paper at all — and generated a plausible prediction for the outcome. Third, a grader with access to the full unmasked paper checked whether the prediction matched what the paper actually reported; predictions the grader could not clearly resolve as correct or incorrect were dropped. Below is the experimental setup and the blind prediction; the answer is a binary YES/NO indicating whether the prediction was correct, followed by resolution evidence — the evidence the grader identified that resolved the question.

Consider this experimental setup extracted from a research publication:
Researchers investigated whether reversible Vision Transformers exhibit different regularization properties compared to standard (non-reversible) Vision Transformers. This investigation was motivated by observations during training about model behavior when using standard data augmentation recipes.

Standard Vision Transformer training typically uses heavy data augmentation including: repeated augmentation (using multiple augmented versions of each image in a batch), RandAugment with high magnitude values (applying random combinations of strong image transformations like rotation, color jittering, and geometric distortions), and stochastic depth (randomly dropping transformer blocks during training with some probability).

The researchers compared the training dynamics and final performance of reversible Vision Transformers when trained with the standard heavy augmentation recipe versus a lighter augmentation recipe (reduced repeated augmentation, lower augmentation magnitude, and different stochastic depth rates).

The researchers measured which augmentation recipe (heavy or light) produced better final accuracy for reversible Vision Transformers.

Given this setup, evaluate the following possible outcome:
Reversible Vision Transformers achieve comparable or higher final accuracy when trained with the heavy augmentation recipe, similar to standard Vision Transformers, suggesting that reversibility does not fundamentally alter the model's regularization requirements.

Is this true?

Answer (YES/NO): NO